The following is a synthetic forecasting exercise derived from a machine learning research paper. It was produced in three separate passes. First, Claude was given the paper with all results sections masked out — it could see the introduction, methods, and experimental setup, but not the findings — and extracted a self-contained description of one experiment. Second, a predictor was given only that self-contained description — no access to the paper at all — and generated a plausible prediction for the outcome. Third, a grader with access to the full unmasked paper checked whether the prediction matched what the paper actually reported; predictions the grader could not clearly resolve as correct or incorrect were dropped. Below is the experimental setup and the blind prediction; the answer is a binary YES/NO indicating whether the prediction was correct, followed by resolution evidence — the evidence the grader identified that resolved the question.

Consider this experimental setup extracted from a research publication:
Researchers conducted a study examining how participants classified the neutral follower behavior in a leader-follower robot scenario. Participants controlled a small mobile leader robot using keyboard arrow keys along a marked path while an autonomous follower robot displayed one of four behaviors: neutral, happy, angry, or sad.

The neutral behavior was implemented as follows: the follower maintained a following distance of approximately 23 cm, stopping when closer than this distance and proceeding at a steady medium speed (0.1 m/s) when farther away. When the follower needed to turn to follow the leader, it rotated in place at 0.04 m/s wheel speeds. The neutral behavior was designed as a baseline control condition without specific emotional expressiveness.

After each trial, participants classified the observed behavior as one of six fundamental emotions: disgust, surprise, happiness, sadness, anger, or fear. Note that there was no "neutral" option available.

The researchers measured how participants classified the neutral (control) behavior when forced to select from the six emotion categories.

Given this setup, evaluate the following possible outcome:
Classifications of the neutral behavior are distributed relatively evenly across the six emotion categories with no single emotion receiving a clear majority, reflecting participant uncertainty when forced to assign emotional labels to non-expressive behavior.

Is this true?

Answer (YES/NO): YES